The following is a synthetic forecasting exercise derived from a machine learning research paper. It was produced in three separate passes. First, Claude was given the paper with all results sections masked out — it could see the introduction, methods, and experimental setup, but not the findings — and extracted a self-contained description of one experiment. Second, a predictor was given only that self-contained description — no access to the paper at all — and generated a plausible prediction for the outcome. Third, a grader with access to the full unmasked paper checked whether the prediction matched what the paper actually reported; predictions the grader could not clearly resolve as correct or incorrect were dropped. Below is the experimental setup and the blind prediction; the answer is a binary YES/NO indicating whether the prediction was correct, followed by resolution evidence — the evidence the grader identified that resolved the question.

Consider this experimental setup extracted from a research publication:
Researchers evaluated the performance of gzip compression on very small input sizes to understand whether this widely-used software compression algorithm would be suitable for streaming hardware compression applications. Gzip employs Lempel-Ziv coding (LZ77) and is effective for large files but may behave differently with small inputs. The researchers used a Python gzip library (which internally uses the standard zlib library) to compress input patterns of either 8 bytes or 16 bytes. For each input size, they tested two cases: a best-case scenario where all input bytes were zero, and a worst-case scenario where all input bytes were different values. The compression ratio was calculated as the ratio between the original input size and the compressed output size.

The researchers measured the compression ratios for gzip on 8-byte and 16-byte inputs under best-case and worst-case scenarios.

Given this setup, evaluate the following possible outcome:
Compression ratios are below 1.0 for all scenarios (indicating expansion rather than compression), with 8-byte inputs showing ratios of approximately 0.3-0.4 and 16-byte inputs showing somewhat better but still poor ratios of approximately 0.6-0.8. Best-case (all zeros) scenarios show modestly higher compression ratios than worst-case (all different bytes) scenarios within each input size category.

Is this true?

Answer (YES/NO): NO